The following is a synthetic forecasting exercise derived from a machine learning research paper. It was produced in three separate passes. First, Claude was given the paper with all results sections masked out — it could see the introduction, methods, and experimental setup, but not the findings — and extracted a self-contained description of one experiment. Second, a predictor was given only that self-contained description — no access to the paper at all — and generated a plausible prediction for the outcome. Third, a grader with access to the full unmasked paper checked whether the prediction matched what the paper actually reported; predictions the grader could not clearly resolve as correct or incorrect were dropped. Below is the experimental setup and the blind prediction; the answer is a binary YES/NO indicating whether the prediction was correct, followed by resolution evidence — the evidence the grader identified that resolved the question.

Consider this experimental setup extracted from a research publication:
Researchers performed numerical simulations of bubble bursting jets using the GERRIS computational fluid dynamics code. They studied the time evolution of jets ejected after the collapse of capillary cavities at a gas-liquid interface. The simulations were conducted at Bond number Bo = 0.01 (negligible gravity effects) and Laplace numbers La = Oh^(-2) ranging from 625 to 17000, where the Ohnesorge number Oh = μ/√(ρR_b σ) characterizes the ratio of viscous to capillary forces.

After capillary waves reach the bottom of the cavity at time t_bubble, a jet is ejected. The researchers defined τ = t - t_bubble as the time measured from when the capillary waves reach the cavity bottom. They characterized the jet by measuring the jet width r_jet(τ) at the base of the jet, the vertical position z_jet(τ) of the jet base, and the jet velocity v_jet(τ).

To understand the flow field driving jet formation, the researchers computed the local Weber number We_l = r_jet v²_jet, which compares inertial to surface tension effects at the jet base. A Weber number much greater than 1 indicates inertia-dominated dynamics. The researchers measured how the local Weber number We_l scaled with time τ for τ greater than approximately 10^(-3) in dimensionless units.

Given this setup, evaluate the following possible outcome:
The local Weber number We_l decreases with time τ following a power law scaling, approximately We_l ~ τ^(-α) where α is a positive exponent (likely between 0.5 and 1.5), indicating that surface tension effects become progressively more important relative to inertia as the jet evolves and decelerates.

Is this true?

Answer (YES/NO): YES